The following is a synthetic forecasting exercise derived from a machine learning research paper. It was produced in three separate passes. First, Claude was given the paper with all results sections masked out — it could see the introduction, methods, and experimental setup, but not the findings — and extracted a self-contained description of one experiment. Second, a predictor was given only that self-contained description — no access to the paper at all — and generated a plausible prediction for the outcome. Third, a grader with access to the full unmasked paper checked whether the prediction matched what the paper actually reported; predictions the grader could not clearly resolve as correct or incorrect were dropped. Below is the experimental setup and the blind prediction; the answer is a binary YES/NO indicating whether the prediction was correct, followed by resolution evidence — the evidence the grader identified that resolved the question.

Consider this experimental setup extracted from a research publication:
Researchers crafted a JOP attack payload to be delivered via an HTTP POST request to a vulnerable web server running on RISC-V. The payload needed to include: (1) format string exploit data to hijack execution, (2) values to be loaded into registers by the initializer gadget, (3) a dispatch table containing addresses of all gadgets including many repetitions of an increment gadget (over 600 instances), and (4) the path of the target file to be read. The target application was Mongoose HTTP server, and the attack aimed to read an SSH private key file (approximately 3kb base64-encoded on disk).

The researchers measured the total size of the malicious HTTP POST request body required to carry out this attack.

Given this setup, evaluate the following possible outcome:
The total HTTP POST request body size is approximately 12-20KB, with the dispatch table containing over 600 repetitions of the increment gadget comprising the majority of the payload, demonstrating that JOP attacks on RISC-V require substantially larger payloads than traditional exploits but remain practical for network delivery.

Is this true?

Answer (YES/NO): NO